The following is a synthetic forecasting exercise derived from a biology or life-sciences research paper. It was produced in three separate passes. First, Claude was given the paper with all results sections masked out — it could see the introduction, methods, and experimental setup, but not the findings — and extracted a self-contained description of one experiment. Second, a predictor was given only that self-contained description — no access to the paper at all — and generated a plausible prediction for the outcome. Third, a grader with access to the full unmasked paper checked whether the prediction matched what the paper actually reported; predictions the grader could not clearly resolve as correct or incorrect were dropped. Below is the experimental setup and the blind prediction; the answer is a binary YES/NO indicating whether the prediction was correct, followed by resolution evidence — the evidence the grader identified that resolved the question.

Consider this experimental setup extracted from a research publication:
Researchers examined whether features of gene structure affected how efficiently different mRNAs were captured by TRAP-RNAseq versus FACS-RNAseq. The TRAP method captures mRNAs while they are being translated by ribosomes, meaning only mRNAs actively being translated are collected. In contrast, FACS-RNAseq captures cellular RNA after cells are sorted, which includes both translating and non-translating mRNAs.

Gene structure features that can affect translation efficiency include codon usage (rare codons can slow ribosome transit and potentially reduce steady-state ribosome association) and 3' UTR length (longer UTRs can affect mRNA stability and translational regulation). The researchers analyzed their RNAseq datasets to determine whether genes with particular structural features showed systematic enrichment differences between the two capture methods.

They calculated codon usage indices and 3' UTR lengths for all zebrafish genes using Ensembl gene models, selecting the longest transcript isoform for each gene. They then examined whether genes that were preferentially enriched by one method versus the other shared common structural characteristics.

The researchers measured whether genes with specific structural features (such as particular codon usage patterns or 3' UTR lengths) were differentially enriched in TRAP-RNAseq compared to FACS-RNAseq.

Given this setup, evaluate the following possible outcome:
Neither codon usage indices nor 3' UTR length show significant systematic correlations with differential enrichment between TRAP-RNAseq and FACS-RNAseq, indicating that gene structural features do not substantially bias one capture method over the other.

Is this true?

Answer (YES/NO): NO